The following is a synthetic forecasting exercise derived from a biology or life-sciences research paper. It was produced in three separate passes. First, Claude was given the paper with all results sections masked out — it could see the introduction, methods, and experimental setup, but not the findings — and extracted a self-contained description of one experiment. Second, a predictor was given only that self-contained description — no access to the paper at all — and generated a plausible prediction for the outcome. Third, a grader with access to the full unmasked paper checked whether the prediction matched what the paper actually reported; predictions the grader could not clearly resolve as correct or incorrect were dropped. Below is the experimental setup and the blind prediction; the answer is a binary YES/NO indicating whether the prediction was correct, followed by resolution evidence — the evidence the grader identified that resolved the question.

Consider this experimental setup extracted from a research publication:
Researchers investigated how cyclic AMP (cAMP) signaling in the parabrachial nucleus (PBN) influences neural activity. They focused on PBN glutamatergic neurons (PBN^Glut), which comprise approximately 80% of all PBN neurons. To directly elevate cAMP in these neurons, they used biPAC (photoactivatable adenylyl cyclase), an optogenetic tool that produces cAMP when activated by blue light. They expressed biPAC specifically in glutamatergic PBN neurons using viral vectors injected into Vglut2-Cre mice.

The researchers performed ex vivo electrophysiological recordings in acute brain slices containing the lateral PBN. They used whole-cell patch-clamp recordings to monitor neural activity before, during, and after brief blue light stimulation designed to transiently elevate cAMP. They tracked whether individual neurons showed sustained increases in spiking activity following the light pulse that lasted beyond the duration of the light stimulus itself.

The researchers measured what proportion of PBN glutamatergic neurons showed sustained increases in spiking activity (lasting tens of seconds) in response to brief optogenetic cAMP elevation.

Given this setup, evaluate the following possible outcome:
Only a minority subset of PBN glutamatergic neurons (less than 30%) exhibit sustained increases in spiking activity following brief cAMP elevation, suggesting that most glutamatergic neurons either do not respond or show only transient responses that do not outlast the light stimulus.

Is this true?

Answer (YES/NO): NO